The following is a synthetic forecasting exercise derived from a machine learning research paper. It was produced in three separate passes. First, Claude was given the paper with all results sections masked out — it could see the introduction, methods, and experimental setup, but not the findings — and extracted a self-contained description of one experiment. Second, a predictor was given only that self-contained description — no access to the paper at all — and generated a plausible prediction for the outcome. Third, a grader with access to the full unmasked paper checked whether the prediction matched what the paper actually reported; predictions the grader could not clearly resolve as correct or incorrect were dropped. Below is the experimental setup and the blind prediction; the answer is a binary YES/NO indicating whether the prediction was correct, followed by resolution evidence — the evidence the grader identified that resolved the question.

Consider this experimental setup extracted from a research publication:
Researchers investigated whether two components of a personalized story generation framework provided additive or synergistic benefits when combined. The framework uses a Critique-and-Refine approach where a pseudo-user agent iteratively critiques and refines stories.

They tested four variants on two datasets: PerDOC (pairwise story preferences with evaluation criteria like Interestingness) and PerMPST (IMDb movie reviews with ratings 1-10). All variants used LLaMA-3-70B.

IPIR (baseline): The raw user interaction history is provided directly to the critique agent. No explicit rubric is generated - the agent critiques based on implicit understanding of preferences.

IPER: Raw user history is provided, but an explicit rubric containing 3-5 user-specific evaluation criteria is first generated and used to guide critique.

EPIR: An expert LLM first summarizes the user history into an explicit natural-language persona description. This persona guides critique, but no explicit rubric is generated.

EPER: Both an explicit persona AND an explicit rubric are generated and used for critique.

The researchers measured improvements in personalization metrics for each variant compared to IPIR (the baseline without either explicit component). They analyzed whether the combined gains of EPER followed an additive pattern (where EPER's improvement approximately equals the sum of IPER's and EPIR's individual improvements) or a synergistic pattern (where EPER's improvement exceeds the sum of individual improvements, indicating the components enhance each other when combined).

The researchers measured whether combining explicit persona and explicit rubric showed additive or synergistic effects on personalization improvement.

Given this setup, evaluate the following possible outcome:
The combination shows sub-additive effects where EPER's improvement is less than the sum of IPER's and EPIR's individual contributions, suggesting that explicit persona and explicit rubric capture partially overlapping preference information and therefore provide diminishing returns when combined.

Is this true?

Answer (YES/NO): YES